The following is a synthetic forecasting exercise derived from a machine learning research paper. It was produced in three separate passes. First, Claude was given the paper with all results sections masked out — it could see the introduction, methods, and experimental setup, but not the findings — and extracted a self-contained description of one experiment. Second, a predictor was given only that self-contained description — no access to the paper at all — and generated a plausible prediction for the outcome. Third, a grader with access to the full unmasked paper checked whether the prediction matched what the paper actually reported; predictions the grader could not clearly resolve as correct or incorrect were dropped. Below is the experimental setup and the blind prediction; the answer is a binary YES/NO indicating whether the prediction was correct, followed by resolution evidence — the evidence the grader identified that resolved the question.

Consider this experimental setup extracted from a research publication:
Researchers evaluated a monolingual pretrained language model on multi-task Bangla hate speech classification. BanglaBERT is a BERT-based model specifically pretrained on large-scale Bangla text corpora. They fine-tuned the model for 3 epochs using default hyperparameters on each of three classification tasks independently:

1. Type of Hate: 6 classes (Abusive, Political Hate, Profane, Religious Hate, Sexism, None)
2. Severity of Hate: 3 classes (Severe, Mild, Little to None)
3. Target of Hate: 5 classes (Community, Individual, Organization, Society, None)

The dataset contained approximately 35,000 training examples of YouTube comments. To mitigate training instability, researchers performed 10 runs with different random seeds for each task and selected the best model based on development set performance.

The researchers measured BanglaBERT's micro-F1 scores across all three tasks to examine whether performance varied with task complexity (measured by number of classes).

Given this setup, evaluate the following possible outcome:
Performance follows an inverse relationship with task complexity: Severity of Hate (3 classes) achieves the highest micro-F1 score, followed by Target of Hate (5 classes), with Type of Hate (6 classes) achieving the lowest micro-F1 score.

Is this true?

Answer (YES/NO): YES